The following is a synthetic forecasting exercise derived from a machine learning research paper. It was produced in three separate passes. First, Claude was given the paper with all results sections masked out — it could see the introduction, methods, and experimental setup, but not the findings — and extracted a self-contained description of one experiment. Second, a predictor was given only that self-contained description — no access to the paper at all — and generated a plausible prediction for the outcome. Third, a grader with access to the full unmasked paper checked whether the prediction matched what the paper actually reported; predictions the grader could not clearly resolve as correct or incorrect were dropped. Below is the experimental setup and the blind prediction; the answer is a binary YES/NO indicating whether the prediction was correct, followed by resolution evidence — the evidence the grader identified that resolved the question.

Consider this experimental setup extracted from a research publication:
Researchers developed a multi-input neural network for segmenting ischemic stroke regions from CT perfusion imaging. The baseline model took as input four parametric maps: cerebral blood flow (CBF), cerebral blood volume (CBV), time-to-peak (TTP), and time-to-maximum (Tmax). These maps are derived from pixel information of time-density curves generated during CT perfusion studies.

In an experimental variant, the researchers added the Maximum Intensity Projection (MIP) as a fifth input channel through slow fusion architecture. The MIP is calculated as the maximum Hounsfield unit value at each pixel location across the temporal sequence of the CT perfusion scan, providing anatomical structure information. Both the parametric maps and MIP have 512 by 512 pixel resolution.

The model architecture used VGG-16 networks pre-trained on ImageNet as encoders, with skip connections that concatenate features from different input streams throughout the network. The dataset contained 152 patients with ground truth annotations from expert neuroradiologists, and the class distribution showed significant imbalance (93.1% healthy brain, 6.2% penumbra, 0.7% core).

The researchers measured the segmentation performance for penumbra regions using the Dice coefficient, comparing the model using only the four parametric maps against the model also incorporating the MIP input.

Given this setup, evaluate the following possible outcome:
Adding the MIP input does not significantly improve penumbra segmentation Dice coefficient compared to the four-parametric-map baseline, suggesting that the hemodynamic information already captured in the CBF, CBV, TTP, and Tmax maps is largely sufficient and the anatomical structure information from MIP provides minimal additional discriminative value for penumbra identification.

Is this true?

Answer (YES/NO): YES